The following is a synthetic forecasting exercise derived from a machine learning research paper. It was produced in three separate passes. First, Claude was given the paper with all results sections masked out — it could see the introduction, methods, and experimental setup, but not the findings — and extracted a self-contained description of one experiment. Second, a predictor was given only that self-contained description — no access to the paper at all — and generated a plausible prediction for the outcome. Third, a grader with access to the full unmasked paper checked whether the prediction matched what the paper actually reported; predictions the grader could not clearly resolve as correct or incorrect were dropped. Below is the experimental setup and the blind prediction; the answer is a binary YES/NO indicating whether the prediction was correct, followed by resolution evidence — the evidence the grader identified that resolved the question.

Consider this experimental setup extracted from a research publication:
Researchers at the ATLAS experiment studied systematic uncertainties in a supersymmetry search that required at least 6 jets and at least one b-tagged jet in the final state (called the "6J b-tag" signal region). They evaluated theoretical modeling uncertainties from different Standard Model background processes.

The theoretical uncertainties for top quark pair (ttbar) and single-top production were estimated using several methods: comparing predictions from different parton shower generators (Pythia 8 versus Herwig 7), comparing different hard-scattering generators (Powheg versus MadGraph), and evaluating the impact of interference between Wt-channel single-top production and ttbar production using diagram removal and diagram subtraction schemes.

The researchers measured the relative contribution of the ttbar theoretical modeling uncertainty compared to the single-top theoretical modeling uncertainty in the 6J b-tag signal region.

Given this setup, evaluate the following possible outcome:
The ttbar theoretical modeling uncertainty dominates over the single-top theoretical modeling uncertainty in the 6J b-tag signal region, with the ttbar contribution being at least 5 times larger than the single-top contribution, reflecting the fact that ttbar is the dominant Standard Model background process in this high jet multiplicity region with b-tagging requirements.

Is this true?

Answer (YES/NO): NO